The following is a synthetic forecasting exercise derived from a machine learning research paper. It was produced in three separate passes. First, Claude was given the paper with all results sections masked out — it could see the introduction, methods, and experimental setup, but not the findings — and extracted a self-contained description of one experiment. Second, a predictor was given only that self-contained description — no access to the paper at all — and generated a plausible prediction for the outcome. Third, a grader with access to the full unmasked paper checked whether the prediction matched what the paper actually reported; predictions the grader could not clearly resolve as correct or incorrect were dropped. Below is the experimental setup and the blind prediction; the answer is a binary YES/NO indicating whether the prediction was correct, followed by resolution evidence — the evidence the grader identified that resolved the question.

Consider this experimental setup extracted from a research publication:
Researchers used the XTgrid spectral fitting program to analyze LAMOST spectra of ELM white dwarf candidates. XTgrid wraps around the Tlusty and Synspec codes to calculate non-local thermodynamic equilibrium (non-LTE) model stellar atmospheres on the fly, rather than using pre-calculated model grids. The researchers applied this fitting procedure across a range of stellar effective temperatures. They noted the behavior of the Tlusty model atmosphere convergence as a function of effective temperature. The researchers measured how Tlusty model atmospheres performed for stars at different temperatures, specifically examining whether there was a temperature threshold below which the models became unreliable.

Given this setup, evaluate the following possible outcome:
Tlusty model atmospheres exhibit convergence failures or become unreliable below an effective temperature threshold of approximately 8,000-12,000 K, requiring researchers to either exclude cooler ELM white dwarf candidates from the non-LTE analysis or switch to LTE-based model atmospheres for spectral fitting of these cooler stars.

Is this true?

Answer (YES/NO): NO